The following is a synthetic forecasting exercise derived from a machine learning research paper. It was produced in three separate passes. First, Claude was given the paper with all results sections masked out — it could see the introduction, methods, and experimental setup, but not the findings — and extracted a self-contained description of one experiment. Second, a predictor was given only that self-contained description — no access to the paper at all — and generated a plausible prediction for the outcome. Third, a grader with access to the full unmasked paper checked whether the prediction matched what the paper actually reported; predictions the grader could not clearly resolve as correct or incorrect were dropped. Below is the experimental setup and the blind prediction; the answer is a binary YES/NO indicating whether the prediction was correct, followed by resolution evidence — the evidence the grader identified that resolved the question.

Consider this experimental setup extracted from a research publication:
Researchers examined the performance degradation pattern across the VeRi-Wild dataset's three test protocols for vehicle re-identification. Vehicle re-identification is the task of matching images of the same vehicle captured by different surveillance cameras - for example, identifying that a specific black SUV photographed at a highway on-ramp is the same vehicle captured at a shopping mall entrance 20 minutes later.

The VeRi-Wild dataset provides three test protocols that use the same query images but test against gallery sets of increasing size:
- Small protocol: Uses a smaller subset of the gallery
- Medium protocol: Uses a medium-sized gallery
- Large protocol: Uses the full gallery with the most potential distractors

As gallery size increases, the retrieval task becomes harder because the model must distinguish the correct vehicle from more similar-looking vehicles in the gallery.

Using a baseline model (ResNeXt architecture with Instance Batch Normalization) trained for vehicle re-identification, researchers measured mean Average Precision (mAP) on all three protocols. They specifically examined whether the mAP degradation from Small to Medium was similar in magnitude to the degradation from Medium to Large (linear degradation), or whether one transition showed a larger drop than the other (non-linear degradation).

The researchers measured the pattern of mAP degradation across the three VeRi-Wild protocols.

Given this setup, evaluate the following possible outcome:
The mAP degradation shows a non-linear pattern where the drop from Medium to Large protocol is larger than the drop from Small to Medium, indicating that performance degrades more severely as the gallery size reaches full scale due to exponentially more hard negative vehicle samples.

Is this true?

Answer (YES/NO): YES